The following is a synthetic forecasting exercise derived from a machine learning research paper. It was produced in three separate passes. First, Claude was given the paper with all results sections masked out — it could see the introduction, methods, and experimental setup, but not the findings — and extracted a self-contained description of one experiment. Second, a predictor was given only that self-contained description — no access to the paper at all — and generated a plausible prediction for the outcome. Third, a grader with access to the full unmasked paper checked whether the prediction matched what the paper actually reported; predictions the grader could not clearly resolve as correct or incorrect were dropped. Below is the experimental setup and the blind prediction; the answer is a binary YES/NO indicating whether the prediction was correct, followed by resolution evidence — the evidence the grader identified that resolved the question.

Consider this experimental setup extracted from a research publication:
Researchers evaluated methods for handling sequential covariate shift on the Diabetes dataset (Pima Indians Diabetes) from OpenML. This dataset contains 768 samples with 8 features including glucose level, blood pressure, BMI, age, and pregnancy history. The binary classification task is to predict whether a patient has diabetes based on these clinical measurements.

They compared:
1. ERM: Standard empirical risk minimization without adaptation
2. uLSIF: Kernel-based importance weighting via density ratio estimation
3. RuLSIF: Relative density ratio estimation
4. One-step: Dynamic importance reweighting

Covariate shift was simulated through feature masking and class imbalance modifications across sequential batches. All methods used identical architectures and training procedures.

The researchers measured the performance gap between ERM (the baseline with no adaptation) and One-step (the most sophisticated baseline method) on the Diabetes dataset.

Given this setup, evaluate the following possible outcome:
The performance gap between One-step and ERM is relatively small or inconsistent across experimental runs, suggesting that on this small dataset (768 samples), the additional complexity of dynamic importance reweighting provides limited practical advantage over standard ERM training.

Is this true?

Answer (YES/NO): NO